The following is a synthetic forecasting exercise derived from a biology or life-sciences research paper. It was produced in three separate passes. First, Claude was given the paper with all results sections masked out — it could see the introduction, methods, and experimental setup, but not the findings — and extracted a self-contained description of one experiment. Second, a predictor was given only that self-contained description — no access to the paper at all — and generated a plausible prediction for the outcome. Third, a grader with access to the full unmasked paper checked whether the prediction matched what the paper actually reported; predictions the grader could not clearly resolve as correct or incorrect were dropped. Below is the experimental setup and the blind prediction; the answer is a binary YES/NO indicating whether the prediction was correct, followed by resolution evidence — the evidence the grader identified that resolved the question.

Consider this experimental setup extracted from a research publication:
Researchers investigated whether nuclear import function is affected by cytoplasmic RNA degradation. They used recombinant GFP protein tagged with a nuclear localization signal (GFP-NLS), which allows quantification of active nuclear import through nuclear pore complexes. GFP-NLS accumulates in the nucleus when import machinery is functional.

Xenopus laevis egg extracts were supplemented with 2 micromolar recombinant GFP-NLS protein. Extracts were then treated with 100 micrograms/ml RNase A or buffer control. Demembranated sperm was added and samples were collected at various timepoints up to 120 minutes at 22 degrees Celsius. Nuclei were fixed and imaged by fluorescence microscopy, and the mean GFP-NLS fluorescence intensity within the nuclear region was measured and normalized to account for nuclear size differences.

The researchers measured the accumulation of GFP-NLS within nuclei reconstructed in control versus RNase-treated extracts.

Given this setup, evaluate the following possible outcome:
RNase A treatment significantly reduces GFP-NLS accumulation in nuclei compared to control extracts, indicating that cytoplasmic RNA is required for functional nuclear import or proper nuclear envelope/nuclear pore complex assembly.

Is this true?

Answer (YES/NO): NO